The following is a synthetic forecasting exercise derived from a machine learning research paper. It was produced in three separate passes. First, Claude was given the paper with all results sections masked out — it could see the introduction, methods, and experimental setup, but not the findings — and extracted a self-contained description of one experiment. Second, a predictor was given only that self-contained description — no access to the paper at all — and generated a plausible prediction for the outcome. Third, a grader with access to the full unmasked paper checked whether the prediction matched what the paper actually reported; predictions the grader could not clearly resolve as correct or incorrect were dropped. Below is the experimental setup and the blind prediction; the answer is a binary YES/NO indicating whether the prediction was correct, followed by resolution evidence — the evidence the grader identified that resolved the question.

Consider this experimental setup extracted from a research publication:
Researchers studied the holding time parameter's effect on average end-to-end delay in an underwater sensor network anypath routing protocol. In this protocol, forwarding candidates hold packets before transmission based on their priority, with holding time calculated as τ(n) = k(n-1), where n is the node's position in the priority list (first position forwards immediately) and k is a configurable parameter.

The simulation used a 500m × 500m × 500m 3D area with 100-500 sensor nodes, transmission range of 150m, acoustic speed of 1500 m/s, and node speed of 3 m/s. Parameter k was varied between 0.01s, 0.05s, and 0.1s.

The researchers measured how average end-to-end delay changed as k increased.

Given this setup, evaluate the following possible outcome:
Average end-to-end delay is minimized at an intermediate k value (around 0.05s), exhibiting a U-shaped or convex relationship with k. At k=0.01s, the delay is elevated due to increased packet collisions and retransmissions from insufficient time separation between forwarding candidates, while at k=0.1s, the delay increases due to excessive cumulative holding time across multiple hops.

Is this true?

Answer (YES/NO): NO